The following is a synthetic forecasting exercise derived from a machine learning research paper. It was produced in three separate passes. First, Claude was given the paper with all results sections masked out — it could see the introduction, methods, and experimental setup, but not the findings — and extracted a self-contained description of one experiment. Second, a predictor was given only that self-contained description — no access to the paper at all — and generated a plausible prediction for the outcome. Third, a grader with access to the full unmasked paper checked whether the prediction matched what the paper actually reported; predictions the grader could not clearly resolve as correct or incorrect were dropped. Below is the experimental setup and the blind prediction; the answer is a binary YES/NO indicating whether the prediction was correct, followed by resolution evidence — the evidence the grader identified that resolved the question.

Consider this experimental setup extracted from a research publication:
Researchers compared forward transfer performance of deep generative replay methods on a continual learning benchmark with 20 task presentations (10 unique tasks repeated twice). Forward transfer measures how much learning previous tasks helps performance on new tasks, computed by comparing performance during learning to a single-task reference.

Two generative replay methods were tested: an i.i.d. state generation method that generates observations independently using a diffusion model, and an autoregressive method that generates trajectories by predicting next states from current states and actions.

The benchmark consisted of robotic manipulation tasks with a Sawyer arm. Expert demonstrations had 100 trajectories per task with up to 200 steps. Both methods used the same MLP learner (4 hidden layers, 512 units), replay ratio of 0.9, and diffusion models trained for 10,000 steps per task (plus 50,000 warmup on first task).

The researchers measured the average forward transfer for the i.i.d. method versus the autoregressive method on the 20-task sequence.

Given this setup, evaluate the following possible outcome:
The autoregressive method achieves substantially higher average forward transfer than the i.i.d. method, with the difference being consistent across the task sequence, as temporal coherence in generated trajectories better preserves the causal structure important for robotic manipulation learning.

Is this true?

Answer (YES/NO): NO